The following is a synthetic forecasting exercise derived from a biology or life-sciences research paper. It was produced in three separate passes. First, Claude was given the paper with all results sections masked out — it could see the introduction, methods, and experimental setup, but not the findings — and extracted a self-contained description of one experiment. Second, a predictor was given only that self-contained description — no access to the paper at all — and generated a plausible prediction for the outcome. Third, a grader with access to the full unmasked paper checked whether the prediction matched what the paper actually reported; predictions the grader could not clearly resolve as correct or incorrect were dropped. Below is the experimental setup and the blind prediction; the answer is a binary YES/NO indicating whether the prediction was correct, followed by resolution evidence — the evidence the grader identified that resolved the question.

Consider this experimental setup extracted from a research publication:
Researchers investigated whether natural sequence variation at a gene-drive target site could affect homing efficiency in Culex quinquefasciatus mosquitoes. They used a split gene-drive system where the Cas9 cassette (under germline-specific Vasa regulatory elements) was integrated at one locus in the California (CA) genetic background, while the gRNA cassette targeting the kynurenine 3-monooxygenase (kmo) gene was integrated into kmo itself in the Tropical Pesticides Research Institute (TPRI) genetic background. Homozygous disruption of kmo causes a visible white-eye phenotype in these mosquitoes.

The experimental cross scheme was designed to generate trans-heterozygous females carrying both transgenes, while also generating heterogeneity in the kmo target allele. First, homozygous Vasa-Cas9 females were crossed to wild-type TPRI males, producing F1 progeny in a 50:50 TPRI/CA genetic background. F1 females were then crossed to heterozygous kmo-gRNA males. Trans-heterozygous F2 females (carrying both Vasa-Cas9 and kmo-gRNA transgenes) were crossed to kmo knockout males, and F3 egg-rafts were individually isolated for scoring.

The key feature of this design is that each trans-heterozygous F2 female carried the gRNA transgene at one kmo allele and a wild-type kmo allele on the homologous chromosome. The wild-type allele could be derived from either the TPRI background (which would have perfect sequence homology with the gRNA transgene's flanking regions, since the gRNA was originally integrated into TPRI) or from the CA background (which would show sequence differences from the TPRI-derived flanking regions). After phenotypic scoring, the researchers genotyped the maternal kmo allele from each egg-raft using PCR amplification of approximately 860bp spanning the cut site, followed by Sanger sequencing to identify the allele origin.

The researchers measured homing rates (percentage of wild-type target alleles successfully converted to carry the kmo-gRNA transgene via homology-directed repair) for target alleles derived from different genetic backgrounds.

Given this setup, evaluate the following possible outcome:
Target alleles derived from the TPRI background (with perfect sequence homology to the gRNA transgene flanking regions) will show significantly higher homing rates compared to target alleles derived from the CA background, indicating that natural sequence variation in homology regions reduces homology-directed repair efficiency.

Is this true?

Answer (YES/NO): YES